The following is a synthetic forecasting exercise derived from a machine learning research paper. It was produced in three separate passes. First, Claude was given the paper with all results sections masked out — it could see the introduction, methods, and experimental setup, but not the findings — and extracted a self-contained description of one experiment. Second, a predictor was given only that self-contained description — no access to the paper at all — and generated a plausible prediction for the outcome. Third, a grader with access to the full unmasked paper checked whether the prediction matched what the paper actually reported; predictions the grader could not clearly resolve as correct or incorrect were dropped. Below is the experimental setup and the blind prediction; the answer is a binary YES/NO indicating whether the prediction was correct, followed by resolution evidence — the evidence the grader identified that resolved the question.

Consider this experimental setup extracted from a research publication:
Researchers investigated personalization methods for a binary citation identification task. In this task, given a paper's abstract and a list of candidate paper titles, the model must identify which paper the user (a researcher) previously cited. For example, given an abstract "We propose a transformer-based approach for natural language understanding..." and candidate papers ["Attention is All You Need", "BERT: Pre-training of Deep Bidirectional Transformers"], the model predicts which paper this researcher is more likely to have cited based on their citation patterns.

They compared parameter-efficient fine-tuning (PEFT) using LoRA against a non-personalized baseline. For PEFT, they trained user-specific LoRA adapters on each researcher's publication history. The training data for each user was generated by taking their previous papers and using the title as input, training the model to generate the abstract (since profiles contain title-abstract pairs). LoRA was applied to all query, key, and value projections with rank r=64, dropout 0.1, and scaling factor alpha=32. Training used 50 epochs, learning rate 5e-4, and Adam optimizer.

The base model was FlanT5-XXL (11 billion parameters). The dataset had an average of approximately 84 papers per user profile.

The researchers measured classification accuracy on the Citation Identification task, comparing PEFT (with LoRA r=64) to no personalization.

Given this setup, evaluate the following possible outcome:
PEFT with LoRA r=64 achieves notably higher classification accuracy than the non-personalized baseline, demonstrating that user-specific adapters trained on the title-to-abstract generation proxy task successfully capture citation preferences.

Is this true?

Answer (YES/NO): NO